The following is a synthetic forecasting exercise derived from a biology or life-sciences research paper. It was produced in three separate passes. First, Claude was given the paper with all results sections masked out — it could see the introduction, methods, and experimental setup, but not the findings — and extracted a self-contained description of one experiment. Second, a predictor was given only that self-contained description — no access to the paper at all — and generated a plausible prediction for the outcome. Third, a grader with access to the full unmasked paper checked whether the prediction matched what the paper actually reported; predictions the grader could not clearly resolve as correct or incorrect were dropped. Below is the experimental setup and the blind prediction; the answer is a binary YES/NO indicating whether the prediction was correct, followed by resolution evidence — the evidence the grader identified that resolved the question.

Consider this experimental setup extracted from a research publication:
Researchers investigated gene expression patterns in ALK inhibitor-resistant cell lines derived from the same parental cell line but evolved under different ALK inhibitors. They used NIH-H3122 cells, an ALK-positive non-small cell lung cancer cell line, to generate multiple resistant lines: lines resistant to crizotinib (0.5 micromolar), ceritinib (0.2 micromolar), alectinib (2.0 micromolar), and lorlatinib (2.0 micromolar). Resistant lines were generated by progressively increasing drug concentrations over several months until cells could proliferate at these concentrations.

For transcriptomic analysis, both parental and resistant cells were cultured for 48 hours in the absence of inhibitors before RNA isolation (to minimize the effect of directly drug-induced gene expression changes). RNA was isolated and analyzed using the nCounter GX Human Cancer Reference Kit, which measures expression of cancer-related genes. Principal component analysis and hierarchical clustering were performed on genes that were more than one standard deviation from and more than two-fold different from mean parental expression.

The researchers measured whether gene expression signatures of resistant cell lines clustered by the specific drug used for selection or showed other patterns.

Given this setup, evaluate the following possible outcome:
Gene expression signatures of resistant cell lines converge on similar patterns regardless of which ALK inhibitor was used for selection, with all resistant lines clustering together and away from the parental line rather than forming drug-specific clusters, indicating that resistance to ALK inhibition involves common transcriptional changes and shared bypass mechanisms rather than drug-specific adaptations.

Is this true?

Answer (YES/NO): NO